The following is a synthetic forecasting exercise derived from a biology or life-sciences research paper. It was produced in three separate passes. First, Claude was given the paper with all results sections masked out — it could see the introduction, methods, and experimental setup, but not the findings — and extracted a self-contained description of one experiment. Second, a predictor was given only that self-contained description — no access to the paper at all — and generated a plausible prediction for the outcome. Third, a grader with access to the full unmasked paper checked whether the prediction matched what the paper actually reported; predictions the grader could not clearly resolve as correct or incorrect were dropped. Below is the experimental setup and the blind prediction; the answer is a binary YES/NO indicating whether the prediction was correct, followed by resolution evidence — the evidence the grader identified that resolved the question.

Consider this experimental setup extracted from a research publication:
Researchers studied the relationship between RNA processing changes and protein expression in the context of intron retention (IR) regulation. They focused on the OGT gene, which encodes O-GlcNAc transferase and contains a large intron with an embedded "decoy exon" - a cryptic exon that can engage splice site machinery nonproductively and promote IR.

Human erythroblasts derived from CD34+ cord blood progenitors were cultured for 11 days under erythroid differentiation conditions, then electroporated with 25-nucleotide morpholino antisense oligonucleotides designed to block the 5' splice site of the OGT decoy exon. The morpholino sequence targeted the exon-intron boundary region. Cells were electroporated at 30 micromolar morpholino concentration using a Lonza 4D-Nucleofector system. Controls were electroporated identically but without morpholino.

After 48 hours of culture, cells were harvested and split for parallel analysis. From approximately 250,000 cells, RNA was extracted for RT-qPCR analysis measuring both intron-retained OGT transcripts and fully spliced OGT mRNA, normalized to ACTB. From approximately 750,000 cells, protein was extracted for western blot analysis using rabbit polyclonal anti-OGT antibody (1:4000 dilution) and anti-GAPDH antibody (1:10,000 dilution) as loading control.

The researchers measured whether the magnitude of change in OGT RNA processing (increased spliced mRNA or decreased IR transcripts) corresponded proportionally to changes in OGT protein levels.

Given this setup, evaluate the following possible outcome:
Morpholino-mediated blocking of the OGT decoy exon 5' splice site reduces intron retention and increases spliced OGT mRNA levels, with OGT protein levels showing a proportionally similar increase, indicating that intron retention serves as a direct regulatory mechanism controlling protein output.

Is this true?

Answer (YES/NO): NO